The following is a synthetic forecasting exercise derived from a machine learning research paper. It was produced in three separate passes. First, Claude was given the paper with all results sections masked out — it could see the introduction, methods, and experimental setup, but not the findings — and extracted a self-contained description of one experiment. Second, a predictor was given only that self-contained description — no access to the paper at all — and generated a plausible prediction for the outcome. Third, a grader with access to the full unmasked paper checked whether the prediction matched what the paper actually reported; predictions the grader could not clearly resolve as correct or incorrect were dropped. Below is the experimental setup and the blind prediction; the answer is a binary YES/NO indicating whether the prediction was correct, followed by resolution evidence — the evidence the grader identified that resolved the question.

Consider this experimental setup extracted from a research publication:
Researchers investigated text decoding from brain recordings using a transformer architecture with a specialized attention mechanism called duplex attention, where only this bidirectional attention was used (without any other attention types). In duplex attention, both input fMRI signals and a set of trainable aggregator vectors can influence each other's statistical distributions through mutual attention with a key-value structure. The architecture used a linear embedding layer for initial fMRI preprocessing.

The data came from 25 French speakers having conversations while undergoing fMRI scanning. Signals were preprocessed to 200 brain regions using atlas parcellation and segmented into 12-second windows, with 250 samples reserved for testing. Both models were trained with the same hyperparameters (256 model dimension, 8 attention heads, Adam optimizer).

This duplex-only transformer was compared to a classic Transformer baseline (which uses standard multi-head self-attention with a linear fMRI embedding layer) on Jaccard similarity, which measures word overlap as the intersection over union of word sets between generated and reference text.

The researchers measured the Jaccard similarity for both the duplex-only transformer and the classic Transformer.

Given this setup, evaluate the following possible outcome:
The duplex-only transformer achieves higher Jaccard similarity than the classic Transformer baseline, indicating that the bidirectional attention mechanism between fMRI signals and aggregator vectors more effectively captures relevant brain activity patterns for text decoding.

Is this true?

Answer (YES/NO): NO